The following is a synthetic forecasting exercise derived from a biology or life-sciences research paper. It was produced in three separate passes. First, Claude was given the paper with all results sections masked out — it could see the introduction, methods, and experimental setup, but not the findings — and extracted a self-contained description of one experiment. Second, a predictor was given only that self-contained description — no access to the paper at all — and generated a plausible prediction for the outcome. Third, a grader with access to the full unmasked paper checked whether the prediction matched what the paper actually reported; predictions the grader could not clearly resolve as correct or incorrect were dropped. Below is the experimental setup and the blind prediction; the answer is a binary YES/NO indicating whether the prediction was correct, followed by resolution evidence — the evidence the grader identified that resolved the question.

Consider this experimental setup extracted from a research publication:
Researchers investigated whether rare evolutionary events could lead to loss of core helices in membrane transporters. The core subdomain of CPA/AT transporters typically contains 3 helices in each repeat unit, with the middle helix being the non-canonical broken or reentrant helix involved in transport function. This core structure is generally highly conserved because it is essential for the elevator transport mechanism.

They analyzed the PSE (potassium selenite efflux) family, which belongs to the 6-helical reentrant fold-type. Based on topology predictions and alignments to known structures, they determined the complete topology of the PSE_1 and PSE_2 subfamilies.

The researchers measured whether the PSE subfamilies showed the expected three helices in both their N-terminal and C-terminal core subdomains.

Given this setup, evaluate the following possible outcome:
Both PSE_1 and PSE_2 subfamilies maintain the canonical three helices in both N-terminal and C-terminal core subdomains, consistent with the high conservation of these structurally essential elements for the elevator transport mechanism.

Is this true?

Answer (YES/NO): NO